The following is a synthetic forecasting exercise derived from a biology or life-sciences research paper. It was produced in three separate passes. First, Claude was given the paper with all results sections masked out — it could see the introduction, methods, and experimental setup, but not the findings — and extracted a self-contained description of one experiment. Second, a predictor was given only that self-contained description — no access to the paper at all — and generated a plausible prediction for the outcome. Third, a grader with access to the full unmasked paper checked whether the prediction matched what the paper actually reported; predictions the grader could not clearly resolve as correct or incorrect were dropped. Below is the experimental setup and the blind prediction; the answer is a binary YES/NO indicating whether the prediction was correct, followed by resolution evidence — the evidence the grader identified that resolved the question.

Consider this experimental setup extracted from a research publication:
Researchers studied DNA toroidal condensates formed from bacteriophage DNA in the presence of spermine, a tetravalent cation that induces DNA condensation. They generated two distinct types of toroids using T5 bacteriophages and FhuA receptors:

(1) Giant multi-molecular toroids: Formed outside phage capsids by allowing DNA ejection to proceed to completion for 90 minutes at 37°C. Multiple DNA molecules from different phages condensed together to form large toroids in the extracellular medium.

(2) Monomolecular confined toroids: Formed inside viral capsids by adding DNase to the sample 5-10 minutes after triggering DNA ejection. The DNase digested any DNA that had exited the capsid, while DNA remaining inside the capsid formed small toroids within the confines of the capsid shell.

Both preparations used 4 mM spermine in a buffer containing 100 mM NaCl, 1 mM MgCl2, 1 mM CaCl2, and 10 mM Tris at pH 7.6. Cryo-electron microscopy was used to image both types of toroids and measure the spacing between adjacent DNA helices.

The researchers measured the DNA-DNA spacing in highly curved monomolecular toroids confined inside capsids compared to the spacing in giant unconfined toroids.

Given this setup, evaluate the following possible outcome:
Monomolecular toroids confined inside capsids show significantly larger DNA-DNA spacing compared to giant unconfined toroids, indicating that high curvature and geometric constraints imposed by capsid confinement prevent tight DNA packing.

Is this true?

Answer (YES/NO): YES